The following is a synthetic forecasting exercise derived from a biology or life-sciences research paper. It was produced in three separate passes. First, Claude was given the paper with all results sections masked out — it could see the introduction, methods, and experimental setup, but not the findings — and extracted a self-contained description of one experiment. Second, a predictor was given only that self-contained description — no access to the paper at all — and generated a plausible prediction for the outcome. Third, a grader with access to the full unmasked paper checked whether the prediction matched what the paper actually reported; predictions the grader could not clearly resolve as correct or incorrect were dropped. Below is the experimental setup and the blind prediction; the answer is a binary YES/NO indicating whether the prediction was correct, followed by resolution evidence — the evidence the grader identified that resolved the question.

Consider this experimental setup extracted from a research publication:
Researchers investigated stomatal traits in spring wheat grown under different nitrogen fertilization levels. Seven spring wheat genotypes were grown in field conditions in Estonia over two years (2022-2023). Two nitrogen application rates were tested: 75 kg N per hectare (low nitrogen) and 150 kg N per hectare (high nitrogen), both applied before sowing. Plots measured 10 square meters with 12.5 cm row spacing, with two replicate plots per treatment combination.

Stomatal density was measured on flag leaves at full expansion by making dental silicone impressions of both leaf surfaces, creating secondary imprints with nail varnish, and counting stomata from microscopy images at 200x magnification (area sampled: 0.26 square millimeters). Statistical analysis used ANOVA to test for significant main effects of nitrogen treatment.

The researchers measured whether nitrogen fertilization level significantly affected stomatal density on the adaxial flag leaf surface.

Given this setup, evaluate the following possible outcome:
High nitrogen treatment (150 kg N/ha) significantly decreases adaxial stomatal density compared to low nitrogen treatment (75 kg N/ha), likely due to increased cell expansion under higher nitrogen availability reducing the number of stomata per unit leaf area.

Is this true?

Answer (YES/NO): NO